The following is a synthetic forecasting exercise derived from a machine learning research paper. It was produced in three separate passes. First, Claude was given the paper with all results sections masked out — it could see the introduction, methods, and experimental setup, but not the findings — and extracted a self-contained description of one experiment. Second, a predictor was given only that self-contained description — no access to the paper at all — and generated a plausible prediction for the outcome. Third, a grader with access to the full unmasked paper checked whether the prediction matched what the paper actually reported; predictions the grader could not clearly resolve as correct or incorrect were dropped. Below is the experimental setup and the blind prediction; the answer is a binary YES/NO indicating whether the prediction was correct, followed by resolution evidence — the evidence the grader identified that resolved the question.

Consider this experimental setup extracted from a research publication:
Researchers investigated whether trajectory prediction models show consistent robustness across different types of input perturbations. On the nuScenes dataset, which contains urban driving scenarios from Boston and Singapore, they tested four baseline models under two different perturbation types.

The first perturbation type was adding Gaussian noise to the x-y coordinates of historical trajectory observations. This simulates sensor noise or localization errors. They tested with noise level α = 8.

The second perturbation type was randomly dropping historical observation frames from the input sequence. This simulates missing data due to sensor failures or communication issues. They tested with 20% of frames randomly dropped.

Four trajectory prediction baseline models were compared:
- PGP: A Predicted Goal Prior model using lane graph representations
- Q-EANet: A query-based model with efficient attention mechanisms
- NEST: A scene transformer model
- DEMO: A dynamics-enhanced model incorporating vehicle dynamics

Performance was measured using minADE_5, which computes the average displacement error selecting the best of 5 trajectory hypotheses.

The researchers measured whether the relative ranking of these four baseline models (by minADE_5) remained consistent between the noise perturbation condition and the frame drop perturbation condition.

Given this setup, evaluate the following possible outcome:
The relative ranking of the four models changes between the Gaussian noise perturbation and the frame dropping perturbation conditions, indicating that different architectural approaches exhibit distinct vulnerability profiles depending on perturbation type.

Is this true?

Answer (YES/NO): YES